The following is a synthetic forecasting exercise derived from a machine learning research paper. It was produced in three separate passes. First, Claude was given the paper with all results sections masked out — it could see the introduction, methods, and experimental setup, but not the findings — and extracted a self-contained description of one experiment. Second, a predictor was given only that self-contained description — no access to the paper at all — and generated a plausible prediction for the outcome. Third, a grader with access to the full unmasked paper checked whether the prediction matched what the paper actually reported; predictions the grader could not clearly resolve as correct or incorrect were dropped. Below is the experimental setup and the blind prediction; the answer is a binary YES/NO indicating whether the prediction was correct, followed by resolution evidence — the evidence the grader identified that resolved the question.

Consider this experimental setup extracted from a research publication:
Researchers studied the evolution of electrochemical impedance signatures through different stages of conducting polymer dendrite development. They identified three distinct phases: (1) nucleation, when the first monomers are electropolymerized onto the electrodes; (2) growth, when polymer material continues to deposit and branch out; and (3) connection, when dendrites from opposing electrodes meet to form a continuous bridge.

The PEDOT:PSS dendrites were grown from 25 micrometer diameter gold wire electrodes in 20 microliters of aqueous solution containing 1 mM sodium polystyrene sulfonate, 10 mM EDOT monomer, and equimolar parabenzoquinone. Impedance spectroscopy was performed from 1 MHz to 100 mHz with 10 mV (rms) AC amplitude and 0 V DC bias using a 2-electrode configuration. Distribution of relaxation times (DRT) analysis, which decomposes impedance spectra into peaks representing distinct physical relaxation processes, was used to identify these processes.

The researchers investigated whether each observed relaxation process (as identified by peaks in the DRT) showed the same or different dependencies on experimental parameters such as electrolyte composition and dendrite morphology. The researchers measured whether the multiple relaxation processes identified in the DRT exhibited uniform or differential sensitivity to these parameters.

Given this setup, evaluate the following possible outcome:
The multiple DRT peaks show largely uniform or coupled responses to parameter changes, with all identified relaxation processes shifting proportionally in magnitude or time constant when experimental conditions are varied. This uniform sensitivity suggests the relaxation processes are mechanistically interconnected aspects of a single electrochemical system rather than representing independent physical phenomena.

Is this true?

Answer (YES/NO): NO